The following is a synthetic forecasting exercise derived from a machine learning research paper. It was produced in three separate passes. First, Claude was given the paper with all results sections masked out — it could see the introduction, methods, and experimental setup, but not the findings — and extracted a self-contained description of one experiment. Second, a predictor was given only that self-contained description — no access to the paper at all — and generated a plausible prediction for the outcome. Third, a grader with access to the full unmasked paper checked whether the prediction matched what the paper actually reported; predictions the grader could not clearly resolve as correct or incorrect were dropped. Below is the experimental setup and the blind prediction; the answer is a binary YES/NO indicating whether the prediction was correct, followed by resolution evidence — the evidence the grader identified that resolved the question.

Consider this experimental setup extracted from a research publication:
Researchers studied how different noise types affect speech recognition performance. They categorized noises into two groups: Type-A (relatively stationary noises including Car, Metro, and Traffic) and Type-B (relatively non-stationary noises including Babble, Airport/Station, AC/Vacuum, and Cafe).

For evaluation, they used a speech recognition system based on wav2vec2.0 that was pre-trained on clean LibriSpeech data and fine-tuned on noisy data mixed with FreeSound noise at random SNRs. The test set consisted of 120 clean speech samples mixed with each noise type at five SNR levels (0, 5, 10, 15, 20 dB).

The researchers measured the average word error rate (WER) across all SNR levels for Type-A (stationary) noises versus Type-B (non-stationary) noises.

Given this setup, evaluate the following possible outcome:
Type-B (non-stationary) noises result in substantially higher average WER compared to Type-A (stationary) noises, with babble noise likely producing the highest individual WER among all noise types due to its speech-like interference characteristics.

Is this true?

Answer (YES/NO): YES